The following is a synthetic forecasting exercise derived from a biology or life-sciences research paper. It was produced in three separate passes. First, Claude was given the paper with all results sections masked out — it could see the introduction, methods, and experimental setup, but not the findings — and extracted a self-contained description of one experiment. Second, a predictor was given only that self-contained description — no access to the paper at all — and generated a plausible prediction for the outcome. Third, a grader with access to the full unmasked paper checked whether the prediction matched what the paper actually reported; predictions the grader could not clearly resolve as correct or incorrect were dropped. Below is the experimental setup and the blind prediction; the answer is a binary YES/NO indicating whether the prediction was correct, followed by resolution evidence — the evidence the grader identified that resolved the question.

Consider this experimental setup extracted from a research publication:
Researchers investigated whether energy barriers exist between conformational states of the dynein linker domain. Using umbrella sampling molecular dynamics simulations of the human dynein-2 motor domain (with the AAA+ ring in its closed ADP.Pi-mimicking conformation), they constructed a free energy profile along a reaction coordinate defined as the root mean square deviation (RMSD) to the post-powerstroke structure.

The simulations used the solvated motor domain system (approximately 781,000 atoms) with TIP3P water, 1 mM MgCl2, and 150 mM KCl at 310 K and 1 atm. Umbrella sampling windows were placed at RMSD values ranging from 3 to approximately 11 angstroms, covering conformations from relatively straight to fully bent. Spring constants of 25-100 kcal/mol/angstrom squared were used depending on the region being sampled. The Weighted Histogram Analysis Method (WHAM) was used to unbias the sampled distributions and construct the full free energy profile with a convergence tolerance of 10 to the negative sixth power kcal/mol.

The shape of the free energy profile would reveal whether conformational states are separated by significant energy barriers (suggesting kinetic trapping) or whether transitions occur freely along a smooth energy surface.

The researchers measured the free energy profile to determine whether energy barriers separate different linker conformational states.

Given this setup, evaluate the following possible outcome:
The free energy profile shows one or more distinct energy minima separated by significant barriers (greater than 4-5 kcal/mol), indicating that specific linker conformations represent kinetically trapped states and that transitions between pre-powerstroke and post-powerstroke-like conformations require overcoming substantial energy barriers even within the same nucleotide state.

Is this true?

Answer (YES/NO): NO